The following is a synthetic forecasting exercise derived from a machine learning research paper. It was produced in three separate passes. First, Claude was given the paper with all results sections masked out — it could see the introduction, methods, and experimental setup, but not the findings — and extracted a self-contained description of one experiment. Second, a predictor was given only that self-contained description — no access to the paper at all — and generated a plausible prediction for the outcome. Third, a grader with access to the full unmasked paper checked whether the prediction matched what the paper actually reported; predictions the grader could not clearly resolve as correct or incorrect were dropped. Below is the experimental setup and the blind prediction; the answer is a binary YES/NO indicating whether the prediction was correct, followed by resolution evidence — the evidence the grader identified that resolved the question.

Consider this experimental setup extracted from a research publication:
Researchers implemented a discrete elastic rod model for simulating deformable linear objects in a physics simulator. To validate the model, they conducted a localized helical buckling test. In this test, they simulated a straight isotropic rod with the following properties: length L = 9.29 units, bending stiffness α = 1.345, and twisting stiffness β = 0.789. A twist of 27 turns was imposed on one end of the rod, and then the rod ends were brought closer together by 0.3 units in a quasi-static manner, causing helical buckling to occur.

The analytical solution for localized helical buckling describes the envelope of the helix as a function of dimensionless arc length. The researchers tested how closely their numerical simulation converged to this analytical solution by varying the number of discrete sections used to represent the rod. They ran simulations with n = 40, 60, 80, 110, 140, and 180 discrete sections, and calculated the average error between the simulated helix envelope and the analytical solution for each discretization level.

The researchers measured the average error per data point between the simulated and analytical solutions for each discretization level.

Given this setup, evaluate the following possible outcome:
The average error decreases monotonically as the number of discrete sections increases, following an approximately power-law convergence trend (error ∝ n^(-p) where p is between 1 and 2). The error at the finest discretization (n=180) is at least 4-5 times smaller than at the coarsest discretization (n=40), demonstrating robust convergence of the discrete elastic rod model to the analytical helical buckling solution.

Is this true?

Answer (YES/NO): NO